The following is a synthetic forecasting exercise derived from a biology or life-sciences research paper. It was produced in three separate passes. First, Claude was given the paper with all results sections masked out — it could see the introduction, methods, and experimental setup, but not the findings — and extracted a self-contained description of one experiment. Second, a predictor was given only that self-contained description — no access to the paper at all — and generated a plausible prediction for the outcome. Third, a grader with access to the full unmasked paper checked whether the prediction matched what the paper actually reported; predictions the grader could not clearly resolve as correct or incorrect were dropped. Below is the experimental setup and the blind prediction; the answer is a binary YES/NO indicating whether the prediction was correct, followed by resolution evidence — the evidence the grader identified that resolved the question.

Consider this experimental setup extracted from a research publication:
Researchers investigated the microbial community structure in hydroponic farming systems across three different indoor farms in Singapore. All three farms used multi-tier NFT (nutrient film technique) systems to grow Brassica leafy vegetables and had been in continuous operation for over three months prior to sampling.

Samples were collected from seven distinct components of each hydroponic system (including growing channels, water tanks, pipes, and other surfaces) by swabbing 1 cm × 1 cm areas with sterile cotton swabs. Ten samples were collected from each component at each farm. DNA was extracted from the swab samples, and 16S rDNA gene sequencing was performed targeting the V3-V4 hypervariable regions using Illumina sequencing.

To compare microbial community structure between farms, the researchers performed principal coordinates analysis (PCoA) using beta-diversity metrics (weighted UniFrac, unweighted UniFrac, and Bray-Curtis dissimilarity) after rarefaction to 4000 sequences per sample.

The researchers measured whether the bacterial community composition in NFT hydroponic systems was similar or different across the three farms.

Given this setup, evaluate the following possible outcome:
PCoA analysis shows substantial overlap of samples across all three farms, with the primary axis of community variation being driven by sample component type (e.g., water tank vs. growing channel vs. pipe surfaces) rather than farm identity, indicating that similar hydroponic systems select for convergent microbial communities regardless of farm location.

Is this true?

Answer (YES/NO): NO